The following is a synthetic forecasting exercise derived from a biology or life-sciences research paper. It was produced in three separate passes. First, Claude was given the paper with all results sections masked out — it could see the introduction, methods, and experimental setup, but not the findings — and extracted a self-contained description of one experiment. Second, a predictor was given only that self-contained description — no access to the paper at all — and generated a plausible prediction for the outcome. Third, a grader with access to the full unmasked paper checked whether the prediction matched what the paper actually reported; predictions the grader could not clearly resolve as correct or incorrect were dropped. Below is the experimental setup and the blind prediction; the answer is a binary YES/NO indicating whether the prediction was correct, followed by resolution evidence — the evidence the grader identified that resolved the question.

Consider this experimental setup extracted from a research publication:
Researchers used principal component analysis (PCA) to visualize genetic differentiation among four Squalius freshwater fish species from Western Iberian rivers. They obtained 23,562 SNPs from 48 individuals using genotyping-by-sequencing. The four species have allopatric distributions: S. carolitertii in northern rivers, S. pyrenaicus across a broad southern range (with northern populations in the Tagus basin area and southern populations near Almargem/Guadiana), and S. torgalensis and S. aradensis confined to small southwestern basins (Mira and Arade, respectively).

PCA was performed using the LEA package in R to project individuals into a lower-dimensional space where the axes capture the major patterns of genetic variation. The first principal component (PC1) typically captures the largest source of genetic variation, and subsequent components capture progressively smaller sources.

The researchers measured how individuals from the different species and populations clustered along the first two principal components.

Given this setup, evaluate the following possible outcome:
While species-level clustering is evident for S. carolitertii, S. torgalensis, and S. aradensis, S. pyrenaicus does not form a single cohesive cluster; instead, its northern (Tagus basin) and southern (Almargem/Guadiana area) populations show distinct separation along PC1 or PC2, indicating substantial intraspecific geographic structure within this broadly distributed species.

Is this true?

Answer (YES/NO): NO